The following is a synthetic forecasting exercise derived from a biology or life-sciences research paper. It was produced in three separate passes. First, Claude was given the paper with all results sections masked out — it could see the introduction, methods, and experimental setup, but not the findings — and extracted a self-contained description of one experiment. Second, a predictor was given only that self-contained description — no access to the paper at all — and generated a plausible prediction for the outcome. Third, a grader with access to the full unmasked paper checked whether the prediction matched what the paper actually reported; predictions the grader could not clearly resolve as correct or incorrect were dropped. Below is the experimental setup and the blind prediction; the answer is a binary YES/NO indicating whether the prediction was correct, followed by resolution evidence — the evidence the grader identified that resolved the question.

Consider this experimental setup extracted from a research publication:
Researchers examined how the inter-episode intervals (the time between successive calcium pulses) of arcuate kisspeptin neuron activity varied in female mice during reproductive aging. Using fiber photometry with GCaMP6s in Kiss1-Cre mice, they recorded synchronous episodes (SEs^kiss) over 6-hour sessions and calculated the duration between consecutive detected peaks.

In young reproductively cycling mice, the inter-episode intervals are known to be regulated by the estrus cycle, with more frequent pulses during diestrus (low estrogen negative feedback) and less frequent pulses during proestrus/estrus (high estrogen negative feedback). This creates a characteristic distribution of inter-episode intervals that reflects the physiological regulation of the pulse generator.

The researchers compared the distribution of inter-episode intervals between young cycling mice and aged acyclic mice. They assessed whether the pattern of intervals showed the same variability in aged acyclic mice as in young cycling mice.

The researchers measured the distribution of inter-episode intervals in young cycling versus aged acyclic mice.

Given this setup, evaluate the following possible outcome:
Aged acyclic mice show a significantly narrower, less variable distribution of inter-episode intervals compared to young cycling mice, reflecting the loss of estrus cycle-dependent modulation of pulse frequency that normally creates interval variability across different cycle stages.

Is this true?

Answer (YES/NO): NO